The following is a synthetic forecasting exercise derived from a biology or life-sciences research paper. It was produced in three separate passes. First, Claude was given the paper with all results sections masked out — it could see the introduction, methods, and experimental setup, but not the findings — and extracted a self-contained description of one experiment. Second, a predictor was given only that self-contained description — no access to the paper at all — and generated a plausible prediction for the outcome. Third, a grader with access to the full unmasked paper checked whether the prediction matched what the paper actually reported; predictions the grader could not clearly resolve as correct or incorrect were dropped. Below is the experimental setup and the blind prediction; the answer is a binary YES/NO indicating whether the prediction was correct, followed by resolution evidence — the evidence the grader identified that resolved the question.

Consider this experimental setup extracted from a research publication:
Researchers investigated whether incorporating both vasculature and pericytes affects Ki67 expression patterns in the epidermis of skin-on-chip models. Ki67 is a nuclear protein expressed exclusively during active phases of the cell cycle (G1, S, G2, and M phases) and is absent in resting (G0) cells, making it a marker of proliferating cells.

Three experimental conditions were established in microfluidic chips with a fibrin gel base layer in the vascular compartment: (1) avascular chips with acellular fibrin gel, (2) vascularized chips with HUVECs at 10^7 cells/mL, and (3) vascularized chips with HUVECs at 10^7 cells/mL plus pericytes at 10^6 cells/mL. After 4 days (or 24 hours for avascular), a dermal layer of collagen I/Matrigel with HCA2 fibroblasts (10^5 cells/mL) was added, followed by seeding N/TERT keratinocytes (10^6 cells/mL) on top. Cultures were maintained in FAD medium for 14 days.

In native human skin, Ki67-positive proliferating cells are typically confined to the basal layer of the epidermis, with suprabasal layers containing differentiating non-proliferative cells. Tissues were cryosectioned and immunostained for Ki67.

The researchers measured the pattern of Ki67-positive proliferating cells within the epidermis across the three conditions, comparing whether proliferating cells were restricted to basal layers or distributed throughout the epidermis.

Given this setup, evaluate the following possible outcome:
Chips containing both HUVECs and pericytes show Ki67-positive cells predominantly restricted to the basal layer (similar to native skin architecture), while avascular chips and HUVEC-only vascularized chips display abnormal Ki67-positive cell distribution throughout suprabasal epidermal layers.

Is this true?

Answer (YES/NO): NO